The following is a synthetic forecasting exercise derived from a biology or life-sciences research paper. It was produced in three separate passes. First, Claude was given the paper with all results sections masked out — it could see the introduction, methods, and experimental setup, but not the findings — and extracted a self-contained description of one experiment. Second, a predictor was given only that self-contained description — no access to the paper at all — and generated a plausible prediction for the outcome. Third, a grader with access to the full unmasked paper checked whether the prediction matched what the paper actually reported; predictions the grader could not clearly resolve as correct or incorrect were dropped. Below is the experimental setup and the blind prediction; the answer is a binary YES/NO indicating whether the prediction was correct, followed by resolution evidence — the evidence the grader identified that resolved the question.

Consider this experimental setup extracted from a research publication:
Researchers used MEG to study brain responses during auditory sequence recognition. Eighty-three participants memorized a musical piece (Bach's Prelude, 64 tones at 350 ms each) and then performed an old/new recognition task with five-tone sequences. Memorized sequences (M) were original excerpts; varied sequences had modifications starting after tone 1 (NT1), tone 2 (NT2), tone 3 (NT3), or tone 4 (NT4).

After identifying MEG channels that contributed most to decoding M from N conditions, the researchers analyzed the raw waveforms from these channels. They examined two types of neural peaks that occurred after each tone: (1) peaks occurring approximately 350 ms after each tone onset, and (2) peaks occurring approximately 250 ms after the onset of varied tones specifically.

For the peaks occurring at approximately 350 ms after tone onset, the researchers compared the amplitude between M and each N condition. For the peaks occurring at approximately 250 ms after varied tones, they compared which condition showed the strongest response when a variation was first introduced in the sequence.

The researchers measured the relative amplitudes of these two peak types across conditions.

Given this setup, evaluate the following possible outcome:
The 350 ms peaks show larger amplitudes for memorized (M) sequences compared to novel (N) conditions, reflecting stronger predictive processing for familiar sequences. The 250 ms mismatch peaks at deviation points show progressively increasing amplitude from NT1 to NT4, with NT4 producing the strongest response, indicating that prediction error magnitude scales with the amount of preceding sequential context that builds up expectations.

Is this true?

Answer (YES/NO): NO